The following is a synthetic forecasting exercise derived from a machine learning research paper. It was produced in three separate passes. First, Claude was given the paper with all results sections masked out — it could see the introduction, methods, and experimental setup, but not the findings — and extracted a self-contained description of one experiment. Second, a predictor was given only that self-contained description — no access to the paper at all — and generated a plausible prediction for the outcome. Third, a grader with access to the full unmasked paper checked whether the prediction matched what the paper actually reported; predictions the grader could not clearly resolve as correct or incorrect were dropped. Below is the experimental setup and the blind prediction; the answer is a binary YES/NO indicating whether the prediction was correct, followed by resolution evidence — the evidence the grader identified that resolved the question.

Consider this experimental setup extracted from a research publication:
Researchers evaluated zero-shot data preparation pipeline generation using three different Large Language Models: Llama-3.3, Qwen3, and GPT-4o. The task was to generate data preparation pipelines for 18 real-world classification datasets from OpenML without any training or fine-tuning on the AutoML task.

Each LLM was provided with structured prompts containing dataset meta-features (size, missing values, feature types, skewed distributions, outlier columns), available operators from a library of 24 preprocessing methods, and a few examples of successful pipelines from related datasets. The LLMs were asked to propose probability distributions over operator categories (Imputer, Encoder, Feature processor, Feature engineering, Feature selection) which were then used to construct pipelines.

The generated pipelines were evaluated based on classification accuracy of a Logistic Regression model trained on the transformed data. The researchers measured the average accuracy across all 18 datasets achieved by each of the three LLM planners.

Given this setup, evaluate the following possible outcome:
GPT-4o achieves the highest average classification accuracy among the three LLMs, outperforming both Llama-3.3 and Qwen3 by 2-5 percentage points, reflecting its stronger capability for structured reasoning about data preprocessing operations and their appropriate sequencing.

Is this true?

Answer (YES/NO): NO